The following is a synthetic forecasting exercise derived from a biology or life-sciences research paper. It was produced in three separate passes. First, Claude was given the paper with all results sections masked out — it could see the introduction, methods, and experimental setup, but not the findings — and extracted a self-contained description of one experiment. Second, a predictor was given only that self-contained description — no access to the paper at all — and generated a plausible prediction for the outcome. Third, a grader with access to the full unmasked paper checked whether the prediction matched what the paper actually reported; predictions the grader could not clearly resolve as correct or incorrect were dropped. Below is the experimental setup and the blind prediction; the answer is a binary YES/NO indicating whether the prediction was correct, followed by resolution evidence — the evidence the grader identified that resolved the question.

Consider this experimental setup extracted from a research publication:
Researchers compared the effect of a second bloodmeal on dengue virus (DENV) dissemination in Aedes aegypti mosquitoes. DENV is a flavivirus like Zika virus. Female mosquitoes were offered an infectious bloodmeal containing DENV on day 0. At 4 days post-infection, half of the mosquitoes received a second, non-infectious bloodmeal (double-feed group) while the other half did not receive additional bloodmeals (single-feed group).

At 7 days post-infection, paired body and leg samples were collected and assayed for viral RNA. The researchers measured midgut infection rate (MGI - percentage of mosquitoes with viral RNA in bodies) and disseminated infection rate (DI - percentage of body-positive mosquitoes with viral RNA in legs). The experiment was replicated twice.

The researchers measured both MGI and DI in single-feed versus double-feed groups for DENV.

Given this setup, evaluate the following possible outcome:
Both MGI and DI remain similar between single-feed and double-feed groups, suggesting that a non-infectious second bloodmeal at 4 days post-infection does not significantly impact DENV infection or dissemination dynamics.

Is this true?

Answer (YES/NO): NO